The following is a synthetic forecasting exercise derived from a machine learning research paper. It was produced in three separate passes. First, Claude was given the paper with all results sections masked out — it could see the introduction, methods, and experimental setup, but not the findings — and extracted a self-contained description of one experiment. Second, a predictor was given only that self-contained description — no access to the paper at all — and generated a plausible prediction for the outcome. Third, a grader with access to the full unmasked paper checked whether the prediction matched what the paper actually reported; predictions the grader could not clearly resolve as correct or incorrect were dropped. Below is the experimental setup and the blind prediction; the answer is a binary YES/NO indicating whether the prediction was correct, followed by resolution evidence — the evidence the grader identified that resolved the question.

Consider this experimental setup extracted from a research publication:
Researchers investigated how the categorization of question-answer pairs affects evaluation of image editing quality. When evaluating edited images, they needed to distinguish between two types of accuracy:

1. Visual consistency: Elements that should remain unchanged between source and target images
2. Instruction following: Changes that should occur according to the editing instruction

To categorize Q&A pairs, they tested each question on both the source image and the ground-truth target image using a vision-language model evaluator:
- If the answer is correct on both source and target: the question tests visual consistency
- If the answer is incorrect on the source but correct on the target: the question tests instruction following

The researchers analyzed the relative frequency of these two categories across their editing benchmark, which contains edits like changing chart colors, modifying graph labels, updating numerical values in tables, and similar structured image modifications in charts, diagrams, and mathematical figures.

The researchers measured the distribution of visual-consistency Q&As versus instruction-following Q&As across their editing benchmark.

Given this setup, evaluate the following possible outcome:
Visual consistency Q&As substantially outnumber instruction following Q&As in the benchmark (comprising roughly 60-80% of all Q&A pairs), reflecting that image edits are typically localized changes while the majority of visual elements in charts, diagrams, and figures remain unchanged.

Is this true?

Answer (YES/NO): YES